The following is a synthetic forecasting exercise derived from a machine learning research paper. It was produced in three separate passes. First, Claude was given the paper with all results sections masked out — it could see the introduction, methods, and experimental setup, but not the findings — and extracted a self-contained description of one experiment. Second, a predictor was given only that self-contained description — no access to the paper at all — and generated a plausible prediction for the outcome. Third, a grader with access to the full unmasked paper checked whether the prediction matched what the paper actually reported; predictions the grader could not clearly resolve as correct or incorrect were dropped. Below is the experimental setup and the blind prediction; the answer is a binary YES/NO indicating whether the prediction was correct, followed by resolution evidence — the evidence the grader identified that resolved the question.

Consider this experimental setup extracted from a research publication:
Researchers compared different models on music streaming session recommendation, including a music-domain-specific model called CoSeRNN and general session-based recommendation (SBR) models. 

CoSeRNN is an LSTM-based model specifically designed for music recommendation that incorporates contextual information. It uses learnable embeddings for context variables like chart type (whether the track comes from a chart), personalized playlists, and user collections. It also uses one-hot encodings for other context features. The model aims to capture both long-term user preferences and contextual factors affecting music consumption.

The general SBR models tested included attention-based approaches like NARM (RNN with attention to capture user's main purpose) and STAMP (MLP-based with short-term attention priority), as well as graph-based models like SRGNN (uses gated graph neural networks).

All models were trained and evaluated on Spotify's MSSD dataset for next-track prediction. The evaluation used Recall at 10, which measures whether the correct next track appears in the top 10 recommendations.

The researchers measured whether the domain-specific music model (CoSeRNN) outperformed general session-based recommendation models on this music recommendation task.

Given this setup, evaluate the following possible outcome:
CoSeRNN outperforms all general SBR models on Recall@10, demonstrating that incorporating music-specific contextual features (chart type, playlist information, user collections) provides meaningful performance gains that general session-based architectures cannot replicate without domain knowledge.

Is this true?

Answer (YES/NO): NO